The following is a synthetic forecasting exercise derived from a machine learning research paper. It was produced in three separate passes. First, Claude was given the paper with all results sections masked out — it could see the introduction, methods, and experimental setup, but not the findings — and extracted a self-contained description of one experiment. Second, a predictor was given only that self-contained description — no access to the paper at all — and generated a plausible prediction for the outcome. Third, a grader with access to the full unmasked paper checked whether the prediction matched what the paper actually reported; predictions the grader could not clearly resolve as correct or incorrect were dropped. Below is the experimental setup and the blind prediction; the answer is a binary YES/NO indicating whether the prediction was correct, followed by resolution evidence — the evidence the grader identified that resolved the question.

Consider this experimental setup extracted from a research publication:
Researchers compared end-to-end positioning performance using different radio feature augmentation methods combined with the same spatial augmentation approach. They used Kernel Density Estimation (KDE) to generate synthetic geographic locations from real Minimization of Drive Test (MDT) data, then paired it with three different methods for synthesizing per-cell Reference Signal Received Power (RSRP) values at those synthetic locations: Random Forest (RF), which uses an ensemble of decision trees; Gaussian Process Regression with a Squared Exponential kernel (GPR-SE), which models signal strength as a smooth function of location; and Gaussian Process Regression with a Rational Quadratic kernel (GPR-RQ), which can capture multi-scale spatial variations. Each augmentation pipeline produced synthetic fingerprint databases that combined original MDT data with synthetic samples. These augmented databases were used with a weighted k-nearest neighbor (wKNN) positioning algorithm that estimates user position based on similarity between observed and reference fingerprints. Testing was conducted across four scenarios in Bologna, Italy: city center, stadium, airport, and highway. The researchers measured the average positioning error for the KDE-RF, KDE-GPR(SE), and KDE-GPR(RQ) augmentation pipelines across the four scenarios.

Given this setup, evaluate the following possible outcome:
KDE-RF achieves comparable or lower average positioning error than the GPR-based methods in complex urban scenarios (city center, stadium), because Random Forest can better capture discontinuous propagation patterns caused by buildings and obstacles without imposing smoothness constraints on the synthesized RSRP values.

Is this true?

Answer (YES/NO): NO